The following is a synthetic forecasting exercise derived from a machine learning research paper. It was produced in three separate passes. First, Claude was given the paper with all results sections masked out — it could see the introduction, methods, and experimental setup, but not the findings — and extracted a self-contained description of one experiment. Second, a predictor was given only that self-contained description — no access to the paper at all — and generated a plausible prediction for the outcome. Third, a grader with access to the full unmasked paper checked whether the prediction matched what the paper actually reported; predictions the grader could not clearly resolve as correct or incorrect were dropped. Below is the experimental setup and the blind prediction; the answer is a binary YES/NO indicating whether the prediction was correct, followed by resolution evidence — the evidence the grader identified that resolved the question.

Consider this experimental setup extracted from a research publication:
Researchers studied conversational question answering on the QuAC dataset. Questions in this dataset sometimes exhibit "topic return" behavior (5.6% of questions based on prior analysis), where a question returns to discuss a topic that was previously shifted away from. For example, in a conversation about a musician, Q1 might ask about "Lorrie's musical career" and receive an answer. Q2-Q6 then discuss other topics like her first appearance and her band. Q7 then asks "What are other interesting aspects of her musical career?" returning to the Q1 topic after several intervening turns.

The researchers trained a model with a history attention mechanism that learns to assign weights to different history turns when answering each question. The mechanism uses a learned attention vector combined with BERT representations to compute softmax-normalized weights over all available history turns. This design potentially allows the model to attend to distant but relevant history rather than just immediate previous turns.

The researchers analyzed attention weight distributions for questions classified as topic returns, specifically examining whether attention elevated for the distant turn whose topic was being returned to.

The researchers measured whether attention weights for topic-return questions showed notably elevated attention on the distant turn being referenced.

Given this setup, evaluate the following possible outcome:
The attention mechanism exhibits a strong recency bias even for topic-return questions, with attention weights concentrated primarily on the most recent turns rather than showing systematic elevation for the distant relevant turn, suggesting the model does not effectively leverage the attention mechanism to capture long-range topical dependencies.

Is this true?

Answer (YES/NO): NO